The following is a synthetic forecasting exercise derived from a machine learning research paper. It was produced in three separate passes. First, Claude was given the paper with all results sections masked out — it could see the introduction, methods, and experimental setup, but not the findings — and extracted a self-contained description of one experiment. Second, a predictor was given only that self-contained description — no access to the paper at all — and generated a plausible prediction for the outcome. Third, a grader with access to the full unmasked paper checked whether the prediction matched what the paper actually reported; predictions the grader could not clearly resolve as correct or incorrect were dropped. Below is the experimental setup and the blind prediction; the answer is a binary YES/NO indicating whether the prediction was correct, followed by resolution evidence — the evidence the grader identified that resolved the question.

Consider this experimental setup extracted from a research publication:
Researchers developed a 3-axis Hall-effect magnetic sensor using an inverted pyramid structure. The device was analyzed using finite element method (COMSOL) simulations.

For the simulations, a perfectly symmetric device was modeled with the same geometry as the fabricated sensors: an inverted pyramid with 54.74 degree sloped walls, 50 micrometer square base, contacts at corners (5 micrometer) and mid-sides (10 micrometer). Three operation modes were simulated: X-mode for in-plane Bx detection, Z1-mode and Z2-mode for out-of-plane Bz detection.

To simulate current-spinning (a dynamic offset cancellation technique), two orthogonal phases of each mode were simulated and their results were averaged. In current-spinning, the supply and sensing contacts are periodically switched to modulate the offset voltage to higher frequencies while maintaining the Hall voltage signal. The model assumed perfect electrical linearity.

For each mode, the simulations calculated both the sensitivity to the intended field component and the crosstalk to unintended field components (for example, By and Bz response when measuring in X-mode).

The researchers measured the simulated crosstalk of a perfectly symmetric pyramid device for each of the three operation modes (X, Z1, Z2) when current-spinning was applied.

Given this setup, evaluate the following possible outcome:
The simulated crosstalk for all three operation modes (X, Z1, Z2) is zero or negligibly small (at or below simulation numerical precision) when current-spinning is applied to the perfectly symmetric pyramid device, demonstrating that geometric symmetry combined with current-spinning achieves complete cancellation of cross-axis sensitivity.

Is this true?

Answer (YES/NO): YES